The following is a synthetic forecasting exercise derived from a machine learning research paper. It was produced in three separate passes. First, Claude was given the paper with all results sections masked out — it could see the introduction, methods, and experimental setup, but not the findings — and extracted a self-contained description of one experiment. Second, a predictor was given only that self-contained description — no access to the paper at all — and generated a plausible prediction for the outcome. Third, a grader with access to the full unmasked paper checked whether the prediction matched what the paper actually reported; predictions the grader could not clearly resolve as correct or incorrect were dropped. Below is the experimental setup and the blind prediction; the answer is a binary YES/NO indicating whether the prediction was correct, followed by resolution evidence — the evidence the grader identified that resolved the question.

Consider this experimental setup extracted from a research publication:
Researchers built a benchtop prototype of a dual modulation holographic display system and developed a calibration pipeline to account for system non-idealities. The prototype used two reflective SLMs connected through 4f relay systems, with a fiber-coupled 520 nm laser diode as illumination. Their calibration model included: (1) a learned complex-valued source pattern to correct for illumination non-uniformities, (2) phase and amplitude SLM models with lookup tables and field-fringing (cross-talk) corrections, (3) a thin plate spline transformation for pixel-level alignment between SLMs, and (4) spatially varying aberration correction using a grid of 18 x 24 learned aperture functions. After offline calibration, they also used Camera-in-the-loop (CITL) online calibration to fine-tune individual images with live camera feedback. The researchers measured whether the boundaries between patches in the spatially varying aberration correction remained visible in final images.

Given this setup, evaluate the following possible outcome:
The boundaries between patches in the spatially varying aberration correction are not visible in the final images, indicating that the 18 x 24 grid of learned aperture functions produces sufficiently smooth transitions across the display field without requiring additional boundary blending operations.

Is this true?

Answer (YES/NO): NO